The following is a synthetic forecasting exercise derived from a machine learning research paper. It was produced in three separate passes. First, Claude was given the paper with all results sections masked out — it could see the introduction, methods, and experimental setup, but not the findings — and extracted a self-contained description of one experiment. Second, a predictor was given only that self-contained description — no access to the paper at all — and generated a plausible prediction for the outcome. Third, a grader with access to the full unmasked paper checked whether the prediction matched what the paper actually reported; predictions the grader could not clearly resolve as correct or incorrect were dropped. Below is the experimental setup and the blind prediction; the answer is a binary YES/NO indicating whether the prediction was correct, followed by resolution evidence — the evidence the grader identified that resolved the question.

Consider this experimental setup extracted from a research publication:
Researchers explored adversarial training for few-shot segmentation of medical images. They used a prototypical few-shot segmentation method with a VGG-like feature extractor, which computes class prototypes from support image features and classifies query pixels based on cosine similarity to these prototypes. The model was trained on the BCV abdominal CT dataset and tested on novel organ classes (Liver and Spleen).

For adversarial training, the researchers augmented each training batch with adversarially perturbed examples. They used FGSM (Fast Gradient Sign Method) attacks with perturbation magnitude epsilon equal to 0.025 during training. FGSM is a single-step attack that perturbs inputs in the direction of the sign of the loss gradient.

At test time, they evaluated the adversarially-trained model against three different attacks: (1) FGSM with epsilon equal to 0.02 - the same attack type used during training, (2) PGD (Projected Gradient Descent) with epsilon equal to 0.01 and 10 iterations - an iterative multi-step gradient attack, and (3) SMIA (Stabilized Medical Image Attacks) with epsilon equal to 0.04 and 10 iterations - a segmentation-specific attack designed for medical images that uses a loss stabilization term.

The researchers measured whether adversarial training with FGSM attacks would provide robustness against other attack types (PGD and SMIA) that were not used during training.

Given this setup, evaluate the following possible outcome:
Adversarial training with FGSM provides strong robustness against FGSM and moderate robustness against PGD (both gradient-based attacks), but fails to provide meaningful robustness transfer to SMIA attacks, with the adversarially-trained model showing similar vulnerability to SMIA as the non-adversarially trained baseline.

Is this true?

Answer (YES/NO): NO